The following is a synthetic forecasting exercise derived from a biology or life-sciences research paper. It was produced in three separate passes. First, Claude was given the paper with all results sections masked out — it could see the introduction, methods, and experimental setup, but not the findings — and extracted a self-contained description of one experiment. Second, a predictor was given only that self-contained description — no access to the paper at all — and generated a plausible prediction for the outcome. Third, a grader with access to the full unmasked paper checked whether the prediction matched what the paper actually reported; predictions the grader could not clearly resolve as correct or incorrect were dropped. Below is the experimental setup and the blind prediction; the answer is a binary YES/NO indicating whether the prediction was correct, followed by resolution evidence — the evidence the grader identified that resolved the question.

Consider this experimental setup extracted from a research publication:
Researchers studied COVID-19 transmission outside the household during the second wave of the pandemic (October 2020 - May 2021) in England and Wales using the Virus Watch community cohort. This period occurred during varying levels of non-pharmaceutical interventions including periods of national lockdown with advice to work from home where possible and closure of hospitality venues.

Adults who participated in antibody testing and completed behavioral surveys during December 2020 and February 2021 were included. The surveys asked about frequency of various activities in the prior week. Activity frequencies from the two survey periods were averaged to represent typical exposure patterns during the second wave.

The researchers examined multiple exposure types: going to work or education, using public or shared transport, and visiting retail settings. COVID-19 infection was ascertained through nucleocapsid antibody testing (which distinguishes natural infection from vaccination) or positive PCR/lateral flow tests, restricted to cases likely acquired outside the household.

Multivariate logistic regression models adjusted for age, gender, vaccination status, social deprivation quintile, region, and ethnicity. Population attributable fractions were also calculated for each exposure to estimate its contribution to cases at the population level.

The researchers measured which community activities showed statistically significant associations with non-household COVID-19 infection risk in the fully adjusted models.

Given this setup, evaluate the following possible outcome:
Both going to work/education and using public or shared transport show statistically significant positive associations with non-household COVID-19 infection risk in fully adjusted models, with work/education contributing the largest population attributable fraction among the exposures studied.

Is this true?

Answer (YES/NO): NO